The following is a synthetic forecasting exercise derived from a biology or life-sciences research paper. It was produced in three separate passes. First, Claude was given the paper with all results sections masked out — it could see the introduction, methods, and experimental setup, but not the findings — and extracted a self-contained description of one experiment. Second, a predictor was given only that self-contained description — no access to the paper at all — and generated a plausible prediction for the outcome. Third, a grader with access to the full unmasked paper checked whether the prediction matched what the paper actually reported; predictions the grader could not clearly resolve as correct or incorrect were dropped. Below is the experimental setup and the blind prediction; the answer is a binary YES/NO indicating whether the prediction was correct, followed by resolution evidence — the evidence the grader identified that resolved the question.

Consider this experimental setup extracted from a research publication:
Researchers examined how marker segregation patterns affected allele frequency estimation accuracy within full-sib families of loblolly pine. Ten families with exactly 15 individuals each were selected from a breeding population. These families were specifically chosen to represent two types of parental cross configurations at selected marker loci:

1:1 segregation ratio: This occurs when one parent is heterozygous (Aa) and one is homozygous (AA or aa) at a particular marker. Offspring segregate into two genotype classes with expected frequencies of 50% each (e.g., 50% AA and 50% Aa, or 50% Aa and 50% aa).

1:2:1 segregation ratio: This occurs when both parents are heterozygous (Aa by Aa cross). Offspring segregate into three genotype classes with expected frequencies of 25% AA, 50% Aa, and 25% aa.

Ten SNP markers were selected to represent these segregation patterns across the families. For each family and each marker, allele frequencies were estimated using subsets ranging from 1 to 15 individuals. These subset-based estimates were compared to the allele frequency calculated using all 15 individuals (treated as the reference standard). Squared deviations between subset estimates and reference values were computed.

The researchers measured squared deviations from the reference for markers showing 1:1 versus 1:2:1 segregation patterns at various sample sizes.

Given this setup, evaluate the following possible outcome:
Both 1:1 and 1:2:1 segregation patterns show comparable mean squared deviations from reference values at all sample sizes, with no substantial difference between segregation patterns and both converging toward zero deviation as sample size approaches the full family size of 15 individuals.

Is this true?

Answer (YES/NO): NO